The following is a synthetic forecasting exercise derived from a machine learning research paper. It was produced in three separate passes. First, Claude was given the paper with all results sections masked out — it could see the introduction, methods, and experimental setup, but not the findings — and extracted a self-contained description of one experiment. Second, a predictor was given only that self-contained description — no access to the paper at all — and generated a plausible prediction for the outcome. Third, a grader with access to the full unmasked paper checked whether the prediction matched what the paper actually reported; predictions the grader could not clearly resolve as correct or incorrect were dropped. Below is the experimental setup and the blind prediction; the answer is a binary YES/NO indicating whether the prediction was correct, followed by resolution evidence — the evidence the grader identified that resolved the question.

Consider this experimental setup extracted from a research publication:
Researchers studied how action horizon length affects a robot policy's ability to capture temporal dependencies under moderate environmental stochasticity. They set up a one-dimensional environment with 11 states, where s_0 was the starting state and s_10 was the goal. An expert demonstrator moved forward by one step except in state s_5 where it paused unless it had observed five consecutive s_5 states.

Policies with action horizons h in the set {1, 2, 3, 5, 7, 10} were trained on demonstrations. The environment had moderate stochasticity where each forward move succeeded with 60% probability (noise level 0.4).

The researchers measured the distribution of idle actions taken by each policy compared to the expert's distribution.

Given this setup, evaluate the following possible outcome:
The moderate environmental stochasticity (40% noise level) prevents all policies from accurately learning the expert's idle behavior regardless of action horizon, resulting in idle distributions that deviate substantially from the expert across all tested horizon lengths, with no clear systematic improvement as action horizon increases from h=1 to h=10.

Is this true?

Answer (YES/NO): NO